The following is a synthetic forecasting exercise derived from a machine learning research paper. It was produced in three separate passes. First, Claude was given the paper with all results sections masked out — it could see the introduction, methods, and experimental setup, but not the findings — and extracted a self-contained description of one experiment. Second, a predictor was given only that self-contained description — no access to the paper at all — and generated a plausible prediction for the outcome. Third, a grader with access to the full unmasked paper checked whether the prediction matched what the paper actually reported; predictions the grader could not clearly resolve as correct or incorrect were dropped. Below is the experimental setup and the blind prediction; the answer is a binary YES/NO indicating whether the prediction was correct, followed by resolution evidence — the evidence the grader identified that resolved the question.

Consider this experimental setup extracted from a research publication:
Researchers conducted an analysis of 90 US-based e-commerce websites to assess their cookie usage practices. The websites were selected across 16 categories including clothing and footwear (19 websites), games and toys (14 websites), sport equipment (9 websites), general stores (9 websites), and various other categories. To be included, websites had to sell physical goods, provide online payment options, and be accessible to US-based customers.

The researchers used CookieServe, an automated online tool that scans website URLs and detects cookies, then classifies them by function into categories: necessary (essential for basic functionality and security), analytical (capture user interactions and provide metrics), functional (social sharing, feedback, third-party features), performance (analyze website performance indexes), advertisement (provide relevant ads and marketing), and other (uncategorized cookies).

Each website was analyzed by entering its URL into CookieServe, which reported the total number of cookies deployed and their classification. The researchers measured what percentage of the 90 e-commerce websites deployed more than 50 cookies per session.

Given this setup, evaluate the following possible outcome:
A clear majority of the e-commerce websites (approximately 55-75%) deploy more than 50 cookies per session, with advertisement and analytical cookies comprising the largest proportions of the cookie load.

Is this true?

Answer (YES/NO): NO